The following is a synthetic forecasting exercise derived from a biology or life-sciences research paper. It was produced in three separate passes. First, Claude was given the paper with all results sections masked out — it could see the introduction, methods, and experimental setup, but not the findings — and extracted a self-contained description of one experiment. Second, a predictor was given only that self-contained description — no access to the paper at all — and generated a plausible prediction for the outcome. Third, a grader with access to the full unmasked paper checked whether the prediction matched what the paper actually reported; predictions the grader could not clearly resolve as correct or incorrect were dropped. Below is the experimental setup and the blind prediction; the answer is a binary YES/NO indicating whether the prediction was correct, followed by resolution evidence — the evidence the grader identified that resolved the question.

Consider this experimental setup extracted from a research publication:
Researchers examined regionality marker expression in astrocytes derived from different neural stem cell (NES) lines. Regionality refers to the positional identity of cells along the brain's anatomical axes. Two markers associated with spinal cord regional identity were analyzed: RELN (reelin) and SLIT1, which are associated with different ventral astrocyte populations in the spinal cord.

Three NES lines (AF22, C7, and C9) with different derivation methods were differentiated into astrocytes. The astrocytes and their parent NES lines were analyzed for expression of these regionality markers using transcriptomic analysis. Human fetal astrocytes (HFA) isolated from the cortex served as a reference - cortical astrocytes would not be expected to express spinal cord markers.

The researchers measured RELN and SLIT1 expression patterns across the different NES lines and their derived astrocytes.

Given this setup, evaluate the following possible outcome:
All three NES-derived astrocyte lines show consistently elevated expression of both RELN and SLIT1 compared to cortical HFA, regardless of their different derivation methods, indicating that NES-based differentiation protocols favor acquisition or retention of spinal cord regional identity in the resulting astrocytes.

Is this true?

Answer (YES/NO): NO